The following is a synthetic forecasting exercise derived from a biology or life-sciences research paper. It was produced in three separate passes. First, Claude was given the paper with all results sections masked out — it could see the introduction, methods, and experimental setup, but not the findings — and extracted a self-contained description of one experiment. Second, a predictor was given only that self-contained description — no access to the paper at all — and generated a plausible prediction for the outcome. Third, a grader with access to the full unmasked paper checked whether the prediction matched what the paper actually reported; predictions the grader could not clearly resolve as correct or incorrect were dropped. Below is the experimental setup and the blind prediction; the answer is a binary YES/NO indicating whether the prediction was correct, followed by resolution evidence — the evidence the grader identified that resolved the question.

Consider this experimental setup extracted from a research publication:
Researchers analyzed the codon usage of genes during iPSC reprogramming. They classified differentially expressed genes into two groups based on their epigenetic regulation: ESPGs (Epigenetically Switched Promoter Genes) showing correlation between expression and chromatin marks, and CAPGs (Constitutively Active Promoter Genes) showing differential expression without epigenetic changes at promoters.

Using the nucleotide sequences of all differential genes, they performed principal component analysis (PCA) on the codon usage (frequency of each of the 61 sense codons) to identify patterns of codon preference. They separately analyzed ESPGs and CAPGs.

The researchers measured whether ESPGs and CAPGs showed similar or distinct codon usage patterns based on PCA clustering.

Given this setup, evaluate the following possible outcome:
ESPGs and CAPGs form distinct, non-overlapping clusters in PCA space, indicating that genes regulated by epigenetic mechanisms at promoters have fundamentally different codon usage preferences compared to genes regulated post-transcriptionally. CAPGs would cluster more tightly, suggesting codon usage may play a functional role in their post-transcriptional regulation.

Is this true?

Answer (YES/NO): NO